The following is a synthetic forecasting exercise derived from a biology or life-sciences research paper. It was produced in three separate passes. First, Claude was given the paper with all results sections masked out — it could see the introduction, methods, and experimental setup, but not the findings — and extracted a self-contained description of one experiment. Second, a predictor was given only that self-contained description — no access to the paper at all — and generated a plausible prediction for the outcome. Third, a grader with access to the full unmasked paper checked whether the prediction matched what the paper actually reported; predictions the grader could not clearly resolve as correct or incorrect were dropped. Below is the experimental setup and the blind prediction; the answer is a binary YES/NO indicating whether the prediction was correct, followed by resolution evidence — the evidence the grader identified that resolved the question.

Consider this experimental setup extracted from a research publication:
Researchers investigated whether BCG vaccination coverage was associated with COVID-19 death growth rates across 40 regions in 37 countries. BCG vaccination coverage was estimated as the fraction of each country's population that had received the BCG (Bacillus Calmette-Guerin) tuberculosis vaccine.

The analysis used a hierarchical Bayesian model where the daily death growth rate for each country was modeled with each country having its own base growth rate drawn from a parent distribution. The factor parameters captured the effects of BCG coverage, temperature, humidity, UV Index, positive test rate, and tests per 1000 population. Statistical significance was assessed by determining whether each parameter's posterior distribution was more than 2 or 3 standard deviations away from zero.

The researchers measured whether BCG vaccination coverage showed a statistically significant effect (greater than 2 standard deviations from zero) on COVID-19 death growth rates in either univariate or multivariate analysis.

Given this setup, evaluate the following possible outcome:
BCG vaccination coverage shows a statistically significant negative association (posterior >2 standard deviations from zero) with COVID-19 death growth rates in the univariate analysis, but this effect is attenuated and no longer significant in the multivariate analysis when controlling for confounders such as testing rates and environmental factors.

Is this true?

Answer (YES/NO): NO